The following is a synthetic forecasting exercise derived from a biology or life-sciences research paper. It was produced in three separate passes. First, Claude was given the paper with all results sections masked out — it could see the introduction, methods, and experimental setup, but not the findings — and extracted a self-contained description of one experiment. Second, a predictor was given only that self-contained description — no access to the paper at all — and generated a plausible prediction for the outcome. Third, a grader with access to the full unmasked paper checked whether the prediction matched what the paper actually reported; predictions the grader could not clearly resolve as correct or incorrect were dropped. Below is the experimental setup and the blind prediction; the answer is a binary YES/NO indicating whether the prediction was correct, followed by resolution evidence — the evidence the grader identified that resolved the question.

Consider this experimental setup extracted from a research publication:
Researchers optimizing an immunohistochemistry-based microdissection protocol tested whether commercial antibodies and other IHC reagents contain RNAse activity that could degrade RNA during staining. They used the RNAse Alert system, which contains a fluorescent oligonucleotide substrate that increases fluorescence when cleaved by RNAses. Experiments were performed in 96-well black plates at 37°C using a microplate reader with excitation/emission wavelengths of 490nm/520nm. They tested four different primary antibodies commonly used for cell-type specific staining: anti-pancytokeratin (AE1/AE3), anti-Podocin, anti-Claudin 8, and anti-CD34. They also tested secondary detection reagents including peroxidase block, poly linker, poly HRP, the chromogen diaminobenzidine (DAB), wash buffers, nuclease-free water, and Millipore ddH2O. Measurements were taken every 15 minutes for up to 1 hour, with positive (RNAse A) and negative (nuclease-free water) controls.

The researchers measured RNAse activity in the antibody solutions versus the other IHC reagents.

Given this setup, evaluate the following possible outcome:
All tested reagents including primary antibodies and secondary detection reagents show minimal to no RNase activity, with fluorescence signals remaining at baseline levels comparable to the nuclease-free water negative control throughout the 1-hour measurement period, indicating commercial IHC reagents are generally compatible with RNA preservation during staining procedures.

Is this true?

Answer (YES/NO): NO